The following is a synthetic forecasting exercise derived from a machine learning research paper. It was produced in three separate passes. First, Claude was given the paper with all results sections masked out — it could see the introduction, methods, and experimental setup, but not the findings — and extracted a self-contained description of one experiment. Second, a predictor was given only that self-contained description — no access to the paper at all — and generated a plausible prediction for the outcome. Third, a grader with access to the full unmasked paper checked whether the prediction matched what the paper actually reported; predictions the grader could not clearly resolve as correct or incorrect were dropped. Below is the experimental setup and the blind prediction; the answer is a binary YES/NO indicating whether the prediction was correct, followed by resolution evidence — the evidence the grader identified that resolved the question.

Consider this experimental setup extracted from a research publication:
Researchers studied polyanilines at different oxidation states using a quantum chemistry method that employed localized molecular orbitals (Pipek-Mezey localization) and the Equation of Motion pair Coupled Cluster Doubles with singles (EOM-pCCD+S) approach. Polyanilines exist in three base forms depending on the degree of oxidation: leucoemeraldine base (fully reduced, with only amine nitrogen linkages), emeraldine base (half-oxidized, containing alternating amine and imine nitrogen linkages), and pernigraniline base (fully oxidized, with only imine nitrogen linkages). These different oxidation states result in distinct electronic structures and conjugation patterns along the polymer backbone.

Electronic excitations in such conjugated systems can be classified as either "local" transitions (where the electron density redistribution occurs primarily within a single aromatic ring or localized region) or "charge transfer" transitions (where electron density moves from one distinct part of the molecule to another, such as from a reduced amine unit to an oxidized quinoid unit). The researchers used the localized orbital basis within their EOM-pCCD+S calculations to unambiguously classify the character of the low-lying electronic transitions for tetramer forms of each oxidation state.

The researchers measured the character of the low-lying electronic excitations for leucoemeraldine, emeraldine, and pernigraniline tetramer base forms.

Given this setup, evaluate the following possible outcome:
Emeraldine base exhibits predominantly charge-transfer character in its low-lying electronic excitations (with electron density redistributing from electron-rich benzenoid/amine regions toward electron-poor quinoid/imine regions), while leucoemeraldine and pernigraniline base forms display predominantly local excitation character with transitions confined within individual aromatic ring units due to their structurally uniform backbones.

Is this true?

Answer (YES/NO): NO